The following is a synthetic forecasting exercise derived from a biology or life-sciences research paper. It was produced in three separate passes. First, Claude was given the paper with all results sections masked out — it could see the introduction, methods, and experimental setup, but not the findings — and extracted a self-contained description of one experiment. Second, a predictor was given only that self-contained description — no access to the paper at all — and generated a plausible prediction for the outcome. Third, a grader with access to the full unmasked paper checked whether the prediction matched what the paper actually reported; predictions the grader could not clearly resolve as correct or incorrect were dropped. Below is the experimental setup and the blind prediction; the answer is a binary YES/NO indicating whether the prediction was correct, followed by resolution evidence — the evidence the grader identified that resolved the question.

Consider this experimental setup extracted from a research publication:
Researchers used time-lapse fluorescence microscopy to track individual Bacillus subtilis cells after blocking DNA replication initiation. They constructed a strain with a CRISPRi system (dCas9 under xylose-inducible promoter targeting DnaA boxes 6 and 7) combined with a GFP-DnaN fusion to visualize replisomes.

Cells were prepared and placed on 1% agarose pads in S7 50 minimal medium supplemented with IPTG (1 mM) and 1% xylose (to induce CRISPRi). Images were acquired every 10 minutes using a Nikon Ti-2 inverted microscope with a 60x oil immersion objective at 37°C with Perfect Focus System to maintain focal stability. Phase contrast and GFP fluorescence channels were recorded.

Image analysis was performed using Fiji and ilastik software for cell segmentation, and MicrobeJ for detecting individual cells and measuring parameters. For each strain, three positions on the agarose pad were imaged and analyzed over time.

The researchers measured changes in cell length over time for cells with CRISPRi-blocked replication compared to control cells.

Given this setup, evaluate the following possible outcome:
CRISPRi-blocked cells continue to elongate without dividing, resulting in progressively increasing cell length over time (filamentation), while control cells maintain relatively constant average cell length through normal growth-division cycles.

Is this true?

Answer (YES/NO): YES